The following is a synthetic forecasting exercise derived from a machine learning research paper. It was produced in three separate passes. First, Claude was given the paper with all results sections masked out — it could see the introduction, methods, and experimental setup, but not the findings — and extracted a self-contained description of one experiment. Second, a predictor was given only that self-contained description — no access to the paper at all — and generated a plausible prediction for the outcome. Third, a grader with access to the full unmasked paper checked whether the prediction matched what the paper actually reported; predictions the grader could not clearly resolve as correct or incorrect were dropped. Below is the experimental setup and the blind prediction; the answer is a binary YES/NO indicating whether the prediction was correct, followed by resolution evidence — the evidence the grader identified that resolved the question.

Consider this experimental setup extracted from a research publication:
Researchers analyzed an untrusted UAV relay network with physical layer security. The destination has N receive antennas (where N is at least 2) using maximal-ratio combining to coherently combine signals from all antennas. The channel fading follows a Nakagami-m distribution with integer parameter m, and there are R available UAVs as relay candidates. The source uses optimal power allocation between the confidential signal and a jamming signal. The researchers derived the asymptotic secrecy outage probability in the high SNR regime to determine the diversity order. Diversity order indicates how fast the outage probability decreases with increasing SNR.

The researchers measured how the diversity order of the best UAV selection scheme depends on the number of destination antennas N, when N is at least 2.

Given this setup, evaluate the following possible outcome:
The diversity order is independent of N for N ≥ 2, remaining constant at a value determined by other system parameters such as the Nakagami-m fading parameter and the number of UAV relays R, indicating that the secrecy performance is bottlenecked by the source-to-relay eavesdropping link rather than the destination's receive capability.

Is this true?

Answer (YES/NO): YES